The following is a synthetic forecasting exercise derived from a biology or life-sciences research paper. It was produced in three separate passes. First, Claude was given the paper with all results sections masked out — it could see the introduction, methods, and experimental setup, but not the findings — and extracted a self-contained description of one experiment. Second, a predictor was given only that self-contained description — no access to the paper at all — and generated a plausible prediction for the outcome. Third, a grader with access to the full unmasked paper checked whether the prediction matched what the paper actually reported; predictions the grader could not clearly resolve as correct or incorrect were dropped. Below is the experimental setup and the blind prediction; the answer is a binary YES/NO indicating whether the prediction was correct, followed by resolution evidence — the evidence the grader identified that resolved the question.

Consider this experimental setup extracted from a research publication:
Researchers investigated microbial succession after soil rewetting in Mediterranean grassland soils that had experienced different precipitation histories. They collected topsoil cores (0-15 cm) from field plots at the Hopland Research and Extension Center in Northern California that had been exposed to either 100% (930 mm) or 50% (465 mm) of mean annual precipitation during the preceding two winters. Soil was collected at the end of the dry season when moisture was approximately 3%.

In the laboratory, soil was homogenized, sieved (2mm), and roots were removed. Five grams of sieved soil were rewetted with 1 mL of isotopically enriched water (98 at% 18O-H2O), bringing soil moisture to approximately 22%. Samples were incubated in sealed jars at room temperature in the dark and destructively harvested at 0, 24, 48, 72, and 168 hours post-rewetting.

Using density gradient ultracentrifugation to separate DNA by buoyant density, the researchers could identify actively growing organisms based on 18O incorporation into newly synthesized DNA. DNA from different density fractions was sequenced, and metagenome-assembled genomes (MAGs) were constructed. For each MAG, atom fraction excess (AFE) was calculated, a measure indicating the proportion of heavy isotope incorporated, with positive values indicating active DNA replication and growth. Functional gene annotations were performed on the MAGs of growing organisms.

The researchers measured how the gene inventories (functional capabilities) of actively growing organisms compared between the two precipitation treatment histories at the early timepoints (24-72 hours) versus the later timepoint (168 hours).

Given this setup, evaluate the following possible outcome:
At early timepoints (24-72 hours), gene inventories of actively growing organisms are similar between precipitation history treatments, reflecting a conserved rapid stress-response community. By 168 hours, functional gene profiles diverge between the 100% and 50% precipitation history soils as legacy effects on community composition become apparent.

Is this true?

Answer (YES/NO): NO